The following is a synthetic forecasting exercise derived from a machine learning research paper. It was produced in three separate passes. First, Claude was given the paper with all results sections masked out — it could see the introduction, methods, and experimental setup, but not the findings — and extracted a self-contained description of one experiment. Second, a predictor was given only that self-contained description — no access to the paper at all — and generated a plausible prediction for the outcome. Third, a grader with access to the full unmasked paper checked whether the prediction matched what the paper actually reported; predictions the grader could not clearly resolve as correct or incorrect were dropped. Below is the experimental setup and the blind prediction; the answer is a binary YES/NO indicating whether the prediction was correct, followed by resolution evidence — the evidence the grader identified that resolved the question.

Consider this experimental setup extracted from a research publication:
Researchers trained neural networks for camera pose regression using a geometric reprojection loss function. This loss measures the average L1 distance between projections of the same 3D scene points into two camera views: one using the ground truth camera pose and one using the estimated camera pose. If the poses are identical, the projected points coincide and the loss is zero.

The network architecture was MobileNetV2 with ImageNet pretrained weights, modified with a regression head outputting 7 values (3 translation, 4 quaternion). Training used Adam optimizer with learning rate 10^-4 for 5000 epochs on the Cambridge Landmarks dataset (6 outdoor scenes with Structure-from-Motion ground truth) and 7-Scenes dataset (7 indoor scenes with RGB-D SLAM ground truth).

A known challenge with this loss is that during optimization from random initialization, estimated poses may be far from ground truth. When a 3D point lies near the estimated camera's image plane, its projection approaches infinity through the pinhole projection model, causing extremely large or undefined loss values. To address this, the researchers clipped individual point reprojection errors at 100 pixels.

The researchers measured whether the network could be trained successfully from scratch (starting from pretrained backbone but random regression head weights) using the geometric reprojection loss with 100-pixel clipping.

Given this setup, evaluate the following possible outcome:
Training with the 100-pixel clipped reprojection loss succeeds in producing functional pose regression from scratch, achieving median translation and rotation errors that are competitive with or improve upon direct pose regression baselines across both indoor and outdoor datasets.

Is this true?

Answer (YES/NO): NO